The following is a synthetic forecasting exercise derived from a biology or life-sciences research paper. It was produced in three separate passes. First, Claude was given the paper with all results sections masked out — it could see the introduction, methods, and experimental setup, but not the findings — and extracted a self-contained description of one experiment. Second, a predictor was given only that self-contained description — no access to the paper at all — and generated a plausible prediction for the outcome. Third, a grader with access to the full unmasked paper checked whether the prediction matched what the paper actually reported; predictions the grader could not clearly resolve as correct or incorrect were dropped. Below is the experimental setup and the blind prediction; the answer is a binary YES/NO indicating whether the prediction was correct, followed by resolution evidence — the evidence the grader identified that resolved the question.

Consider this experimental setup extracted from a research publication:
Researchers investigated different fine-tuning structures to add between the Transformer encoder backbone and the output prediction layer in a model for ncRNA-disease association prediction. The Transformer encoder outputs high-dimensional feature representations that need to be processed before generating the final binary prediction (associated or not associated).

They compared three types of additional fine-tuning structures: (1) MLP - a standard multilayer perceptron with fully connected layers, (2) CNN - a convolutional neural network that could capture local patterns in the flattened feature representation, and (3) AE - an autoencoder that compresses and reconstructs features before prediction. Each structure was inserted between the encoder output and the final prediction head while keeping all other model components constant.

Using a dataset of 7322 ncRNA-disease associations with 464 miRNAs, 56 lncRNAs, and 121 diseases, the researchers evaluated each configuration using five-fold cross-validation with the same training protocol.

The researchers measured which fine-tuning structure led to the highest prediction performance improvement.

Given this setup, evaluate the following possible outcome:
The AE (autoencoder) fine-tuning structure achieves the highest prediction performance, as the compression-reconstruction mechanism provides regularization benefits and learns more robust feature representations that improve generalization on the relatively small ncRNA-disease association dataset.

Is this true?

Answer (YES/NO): NO